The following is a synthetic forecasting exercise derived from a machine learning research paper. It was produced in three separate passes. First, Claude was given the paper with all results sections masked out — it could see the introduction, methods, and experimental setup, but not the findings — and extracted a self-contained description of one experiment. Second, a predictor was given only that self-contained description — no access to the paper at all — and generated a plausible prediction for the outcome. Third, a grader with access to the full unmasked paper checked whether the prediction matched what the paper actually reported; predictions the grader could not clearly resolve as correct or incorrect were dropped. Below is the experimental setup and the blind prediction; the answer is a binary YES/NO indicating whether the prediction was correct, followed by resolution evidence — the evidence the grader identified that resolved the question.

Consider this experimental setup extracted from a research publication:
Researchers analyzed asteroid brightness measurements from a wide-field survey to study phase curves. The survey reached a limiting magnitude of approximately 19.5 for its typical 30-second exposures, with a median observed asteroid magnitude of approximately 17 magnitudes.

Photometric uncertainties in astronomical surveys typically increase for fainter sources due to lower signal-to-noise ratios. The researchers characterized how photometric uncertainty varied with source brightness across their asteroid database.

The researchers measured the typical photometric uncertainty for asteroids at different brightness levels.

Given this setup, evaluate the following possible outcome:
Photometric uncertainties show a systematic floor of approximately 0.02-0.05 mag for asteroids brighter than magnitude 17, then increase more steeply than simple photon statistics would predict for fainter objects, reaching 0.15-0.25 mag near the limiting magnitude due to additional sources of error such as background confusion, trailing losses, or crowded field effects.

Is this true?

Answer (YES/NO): NO